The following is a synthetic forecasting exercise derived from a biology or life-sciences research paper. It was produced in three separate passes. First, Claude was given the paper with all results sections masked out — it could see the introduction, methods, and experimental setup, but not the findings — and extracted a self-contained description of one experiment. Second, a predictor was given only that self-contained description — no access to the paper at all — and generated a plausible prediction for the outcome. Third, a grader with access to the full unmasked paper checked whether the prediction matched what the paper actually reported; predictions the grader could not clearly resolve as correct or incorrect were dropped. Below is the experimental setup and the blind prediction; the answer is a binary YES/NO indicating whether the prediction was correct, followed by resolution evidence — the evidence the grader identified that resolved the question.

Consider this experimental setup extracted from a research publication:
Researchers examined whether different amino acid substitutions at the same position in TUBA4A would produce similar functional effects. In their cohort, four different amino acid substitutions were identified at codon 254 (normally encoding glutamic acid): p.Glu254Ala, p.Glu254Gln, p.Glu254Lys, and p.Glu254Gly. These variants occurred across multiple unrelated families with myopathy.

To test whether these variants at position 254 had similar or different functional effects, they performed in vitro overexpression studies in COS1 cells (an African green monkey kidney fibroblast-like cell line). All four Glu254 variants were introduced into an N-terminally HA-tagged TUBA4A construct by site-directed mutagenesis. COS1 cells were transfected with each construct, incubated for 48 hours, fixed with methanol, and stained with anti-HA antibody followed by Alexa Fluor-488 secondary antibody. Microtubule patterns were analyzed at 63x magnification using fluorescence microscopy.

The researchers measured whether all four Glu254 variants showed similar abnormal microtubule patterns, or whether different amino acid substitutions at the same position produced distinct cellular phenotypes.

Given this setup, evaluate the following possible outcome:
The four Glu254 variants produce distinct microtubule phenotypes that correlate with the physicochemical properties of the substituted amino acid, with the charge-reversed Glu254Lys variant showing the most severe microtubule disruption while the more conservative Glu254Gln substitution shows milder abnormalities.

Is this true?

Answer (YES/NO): NO